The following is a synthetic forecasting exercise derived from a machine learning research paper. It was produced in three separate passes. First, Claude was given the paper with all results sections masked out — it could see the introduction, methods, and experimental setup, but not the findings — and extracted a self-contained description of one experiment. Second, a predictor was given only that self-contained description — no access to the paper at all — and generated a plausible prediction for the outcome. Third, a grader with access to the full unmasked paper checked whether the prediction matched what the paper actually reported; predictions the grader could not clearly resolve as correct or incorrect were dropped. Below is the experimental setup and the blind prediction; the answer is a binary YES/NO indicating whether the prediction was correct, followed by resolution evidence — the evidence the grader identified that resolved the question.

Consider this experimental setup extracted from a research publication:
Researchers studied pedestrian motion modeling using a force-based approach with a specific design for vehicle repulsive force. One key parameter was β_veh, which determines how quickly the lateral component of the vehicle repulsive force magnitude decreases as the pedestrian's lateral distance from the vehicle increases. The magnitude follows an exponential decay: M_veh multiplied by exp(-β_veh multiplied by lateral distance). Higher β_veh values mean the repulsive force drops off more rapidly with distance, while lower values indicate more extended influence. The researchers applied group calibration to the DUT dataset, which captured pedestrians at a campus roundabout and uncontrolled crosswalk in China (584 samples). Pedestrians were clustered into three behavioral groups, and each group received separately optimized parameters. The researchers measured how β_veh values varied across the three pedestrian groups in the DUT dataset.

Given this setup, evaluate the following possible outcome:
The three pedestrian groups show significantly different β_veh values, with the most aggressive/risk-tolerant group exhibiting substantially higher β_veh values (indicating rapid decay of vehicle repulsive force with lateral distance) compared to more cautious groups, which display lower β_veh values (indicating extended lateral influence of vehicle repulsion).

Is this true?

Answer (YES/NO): NO